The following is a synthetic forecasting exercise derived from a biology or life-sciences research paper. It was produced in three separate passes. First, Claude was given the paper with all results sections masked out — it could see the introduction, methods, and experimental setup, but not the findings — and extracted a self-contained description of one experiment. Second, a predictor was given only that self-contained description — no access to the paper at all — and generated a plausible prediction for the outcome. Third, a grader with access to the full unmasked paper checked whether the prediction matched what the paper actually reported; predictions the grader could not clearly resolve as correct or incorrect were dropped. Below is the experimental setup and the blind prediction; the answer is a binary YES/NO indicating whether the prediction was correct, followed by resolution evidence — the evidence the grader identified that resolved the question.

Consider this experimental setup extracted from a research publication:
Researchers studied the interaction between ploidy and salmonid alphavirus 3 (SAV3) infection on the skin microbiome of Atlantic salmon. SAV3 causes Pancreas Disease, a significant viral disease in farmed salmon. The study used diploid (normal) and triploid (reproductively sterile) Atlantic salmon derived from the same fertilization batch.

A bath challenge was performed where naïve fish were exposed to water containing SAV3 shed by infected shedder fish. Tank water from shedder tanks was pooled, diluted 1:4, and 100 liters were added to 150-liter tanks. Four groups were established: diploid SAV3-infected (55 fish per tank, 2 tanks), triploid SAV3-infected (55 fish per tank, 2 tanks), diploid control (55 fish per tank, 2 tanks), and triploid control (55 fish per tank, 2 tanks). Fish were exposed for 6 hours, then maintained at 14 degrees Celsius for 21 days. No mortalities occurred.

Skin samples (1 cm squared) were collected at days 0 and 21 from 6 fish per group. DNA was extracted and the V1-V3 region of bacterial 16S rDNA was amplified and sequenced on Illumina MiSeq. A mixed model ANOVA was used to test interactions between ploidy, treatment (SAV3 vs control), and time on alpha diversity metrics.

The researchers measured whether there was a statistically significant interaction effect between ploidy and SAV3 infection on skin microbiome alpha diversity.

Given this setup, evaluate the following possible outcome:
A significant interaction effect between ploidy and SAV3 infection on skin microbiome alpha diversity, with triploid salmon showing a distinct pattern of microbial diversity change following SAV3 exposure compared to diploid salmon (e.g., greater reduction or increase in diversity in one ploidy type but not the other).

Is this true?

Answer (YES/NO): YES